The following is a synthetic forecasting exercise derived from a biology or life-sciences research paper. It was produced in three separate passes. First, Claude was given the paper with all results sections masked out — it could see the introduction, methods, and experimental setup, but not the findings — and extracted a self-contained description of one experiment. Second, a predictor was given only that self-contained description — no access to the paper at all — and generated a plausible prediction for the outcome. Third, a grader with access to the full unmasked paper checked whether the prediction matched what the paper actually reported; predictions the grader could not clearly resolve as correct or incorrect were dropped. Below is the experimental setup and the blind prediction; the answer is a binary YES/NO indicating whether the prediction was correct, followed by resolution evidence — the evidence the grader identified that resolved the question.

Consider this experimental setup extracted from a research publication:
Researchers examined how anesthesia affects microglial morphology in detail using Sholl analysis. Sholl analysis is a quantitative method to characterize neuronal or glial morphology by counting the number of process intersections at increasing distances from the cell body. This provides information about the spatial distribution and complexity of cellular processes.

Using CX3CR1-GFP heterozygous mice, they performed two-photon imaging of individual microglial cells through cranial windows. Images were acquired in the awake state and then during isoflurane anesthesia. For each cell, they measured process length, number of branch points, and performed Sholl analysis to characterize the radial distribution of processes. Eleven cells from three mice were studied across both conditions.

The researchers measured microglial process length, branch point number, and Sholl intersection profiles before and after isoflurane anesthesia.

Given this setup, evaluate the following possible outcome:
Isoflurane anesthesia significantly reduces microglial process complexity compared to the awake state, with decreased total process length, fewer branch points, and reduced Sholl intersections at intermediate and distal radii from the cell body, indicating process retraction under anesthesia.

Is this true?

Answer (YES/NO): NO